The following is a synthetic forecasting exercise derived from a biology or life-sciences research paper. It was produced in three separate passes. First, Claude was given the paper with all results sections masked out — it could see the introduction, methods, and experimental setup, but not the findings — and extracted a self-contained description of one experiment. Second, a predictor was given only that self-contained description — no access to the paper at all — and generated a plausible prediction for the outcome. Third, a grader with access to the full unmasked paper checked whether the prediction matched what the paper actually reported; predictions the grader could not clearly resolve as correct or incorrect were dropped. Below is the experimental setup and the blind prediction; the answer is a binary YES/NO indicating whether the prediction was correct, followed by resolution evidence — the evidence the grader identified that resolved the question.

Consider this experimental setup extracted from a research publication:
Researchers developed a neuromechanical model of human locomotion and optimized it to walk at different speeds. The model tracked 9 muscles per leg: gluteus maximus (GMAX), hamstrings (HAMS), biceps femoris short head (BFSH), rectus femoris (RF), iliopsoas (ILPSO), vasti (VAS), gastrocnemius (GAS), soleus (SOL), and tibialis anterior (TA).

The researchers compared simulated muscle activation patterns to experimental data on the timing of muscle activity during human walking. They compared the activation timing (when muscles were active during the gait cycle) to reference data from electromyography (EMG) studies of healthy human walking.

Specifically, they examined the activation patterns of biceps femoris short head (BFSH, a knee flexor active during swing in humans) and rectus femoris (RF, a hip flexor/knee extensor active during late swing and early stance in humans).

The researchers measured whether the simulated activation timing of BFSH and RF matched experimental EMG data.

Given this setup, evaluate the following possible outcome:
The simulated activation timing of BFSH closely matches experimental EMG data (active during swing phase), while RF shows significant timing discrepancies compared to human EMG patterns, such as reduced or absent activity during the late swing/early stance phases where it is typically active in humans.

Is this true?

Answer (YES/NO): NO